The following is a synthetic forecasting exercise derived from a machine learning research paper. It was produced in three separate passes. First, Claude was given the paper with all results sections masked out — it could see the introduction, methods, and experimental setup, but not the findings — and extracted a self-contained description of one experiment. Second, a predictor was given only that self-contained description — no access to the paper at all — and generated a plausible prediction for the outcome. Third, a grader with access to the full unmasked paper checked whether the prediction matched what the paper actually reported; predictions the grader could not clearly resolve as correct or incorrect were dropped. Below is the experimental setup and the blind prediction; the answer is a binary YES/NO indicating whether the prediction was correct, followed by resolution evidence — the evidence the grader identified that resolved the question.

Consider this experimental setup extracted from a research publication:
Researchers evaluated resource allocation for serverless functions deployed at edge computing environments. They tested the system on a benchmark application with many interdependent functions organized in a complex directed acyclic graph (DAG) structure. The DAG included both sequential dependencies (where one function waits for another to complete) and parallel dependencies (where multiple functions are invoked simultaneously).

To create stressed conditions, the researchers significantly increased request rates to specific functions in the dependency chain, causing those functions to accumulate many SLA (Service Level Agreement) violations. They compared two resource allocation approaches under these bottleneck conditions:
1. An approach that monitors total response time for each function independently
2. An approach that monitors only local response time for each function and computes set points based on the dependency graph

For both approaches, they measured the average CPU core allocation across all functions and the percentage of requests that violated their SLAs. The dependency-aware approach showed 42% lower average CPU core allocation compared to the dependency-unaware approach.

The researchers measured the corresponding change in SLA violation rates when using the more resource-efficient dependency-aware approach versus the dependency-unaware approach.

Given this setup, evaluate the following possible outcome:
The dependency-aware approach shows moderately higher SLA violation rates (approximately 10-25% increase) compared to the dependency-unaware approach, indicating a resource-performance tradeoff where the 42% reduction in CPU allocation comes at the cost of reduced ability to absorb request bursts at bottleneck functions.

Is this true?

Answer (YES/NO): NO